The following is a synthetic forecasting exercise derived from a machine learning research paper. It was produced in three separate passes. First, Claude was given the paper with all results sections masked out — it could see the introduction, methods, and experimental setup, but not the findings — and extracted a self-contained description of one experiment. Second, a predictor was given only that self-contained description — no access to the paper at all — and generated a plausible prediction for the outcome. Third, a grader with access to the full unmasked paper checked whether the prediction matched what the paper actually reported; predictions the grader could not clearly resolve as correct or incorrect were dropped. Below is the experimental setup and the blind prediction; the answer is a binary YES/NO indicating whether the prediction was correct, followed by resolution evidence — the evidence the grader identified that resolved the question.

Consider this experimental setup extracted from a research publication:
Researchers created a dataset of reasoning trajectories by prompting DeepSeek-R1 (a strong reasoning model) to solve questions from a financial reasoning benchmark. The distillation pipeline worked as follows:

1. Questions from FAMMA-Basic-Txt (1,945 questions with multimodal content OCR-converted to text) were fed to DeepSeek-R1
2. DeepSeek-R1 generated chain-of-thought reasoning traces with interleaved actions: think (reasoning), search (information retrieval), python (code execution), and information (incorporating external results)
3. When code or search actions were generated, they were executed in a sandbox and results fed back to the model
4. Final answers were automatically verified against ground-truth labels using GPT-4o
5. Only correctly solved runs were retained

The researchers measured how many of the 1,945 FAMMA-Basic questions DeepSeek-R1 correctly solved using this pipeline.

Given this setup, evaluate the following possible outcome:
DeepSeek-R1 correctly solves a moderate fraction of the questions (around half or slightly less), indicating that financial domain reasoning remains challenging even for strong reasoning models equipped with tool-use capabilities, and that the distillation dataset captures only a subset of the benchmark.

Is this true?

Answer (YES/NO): NO